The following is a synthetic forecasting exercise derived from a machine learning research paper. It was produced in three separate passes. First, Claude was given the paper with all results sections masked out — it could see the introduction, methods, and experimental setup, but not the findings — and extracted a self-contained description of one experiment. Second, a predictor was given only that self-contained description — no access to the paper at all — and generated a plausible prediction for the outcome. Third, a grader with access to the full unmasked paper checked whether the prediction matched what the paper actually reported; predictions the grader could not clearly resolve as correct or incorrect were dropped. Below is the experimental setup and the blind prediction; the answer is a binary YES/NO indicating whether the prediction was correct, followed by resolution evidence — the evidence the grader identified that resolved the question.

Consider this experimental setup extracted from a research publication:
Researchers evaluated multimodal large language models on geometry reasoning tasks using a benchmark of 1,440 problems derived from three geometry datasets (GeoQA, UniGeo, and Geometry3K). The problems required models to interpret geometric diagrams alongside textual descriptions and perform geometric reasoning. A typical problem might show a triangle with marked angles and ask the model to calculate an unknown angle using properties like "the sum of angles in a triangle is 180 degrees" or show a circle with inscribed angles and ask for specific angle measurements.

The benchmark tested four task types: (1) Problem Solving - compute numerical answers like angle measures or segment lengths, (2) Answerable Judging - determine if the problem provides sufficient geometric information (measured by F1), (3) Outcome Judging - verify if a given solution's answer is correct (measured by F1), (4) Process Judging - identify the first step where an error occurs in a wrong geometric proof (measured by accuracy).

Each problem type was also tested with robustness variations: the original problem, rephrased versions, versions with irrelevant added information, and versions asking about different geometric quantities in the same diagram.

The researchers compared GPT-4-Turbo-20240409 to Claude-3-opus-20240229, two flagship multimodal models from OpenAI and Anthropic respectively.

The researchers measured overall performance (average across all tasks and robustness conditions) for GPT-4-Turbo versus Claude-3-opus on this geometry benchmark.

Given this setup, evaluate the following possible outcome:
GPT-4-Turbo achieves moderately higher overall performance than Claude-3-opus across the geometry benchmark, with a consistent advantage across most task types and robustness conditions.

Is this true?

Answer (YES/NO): YES